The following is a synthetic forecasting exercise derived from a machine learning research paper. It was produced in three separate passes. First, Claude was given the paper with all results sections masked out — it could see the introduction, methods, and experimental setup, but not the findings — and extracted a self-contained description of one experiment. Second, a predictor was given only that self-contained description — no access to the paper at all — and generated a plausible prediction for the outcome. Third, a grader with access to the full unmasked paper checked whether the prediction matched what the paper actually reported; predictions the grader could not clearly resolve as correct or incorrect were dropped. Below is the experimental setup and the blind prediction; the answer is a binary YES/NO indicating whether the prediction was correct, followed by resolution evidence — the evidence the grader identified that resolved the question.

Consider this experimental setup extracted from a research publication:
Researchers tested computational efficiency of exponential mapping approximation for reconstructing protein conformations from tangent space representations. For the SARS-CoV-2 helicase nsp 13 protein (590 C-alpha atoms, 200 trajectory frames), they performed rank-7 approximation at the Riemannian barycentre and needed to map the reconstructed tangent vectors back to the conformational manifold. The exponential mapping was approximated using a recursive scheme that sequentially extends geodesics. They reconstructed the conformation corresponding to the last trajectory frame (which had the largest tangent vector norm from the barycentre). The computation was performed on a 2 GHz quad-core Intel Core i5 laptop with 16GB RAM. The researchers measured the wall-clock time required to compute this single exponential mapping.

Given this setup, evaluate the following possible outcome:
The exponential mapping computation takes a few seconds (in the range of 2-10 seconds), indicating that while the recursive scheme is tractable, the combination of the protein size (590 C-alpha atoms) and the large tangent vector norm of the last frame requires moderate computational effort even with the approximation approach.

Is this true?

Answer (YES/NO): NO